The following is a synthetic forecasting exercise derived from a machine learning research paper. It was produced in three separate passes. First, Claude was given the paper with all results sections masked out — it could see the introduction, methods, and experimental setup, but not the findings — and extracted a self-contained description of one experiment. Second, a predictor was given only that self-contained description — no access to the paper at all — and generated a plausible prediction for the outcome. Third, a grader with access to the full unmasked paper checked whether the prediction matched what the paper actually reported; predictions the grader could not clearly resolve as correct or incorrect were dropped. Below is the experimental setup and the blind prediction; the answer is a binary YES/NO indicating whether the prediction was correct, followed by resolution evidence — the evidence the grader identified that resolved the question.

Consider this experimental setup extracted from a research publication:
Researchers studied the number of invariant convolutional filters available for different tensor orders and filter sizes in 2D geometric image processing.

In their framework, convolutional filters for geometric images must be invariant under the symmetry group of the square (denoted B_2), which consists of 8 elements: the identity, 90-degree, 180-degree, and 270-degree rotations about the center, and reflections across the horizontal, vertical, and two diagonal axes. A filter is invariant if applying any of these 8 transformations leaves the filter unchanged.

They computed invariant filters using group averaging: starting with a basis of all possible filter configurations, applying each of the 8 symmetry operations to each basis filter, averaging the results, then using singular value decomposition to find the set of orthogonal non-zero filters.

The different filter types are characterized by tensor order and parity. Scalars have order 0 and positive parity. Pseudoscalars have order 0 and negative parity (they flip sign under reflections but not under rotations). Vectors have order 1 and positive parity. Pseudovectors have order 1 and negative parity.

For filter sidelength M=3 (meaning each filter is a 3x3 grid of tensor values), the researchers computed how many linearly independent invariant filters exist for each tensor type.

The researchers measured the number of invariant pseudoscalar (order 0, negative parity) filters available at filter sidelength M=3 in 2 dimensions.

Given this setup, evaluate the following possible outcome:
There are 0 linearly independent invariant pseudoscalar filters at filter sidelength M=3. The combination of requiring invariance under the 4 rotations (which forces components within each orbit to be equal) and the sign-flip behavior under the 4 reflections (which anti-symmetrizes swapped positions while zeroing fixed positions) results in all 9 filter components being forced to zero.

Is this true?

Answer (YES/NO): YES